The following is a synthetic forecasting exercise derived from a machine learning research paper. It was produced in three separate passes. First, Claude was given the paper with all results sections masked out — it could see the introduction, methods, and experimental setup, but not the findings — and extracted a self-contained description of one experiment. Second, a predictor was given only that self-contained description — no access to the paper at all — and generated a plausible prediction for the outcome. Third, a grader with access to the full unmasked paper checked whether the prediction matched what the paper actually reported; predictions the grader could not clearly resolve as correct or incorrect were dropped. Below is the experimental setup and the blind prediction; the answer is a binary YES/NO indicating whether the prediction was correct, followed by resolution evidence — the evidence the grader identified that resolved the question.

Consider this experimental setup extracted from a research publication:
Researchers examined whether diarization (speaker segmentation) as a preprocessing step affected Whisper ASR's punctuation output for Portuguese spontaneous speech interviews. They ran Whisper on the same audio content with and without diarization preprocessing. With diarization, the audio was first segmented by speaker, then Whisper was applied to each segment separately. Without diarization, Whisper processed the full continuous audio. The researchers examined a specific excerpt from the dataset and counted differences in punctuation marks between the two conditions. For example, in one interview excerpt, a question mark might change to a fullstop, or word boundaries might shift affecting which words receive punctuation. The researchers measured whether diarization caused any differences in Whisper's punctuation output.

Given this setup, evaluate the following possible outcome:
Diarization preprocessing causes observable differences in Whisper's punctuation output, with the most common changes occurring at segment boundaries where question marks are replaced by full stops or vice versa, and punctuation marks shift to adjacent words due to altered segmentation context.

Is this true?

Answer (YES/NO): YES